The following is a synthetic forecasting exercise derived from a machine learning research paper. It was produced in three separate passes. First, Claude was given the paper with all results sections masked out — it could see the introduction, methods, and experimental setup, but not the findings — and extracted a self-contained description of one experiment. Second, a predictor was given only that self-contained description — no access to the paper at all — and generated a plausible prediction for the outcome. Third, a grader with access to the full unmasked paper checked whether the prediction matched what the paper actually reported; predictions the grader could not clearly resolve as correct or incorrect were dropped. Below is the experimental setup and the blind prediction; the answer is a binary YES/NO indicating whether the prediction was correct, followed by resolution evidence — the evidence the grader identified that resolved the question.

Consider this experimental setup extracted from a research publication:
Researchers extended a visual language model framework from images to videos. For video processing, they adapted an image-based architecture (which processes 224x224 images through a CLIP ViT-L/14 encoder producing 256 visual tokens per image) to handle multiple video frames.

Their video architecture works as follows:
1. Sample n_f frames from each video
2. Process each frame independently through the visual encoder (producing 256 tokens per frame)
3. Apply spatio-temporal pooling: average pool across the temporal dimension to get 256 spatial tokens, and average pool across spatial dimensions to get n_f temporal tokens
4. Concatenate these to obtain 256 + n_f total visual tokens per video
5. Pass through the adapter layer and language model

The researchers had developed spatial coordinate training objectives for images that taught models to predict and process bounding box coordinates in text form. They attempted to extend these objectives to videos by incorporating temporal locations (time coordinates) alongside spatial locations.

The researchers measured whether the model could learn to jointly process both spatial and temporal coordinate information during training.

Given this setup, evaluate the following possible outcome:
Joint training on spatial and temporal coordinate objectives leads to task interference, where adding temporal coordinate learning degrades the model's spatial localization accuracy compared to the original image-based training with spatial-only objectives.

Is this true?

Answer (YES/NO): NO